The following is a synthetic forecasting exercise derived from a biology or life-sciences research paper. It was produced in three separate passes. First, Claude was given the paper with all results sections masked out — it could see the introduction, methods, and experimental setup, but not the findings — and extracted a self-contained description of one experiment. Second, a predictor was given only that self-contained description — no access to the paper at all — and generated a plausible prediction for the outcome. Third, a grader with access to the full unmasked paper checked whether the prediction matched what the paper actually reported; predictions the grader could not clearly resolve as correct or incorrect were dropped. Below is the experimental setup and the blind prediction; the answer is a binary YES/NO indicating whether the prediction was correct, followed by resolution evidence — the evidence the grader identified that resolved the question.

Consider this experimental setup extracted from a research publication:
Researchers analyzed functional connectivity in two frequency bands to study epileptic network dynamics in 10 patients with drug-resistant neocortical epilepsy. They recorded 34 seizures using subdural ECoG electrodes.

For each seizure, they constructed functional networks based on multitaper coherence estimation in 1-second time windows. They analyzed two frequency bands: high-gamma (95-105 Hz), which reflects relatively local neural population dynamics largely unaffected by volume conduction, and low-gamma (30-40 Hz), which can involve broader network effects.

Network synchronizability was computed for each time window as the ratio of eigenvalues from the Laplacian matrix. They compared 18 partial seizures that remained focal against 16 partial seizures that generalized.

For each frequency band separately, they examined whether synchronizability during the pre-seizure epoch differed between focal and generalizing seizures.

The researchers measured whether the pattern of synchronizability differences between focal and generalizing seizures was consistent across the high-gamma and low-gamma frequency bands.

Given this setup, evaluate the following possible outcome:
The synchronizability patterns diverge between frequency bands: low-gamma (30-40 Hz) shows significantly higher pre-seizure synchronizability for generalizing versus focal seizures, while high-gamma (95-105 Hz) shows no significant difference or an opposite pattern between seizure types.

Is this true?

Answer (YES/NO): NO